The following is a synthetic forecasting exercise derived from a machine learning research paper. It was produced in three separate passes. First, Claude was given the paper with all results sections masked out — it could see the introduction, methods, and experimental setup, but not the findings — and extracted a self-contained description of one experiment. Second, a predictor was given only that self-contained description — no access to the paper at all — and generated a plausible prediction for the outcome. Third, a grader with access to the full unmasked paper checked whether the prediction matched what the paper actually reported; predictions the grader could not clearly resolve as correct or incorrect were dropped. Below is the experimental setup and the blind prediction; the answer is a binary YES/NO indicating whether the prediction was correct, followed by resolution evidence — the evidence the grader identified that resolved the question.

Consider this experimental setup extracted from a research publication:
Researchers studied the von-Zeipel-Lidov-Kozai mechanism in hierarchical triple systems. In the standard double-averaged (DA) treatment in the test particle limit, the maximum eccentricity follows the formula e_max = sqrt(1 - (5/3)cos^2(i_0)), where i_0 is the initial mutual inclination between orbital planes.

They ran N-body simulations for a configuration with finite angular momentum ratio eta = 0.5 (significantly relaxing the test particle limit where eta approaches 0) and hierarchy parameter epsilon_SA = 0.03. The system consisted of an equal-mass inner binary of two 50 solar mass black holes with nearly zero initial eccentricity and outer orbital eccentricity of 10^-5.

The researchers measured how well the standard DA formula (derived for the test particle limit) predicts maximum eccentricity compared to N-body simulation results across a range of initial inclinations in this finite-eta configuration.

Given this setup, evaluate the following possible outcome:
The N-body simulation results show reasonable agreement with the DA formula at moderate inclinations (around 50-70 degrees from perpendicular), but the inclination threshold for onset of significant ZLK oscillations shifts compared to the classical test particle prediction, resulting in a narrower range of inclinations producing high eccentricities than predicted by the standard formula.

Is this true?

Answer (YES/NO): NO